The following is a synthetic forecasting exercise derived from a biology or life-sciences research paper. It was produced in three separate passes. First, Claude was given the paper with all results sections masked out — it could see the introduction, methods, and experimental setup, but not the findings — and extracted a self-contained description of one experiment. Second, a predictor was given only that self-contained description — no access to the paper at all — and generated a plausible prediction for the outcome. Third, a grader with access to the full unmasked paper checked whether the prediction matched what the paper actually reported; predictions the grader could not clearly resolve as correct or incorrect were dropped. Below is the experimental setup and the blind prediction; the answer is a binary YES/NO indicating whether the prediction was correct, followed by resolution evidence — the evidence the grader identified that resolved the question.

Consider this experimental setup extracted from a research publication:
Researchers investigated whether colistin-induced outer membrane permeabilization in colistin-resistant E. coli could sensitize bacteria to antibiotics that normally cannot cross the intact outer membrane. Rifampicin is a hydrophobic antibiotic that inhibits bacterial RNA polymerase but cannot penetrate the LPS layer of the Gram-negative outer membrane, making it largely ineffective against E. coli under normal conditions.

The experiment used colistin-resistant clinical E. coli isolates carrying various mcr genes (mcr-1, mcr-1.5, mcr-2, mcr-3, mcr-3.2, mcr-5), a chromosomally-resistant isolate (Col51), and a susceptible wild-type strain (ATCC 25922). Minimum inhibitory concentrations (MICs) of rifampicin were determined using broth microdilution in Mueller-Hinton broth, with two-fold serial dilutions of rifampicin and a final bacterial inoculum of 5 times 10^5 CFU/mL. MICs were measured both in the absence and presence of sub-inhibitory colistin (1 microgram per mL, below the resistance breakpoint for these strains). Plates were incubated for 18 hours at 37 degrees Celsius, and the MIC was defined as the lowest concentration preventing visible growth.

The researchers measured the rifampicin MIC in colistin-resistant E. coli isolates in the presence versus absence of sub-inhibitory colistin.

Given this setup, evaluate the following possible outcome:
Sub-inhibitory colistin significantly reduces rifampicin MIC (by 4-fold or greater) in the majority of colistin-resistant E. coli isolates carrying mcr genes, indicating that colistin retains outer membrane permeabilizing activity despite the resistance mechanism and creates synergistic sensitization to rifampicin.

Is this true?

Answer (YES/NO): YES